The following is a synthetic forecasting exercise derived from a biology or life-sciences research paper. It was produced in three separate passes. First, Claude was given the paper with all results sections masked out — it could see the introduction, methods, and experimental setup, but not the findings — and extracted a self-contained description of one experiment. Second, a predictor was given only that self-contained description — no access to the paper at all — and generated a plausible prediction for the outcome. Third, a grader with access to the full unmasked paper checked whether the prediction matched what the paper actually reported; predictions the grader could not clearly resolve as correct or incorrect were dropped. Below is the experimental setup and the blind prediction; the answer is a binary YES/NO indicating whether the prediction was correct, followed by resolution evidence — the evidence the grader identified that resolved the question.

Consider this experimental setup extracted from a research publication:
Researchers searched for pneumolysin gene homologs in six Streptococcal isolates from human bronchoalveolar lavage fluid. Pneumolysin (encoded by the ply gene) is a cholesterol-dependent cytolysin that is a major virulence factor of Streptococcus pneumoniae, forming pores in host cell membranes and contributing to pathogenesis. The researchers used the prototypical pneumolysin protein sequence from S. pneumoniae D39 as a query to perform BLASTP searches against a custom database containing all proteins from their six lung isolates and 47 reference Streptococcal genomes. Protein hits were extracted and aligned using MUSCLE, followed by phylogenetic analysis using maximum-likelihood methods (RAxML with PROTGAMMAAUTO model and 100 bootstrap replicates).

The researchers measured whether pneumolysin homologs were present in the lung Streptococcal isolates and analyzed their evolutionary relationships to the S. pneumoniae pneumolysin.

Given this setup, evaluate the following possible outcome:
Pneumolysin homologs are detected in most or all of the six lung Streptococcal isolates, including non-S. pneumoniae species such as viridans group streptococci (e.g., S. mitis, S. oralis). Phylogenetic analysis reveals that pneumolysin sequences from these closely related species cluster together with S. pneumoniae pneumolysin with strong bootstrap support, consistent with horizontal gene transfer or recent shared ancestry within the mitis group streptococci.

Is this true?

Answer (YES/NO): NO